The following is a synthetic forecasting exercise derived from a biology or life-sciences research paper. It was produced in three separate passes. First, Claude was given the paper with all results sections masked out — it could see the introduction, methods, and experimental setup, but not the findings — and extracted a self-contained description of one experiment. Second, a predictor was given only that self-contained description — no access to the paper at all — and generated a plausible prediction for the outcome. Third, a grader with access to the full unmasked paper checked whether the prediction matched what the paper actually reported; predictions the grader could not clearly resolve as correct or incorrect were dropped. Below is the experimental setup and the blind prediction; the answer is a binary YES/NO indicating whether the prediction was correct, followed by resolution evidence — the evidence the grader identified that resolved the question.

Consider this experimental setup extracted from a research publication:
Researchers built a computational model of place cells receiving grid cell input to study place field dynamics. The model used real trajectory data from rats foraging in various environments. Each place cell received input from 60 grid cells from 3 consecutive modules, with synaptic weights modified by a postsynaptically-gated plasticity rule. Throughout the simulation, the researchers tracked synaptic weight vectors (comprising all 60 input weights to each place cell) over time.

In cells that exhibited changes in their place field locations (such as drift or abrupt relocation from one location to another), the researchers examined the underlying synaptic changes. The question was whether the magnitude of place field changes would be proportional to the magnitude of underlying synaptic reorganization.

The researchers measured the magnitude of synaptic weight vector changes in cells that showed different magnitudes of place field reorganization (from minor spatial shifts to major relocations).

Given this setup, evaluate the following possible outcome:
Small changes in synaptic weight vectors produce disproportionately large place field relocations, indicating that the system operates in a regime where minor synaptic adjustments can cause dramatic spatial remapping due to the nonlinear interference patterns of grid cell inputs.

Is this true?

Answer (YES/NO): NO